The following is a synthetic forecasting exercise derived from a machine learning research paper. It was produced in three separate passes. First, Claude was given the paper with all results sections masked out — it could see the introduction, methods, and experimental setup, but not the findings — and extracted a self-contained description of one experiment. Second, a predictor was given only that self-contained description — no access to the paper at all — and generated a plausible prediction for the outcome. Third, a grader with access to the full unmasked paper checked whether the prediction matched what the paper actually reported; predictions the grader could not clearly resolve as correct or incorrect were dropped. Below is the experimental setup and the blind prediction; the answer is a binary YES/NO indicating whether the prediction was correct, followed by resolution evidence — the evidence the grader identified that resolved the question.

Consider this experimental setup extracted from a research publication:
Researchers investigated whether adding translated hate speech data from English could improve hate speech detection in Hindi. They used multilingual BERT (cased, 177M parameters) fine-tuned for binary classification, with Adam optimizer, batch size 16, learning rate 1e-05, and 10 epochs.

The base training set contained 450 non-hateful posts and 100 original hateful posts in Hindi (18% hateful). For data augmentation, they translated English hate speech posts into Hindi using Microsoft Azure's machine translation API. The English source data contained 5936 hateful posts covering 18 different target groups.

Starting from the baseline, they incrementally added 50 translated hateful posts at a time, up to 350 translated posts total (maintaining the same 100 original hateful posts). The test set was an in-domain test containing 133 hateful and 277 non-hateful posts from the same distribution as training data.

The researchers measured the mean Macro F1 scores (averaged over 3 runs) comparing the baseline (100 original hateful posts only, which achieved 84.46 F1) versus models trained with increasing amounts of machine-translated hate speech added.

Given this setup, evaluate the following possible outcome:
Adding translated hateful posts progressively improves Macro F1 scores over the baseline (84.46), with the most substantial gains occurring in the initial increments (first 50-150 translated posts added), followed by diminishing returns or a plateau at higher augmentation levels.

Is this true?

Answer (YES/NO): NO